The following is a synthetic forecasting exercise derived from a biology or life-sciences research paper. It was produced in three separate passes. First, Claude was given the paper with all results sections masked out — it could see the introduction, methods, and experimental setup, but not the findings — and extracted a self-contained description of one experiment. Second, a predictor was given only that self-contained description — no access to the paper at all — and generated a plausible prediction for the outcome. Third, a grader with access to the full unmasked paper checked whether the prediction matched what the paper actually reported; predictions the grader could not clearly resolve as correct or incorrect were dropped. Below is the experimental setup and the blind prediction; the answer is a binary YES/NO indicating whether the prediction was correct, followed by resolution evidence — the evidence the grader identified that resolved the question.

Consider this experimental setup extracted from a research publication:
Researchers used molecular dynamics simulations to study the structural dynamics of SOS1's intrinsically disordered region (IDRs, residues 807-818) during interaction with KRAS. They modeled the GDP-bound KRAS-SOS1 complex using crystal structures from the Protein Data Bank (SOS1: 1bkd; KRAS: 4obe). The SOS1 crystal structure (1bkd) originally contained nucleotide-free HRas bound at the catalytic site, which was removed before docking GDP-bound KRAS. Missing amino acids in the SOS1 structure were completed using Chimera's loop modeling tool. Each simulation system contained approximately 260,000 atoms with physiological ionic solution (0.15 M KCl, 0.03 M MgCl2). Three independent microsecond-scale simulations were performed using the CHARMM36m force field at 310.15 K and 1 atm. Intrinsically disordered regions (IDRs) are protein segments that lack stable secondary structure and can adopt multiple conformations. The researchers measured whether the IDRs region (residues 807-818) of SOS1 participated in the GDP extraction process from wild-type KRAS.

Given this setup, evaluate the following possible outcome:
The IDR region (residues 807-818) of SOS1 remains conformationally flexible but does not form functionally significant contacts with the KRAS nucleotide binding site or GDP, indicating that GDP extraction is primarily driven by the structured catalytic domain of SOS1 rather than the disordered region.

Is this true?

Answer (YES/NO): NO